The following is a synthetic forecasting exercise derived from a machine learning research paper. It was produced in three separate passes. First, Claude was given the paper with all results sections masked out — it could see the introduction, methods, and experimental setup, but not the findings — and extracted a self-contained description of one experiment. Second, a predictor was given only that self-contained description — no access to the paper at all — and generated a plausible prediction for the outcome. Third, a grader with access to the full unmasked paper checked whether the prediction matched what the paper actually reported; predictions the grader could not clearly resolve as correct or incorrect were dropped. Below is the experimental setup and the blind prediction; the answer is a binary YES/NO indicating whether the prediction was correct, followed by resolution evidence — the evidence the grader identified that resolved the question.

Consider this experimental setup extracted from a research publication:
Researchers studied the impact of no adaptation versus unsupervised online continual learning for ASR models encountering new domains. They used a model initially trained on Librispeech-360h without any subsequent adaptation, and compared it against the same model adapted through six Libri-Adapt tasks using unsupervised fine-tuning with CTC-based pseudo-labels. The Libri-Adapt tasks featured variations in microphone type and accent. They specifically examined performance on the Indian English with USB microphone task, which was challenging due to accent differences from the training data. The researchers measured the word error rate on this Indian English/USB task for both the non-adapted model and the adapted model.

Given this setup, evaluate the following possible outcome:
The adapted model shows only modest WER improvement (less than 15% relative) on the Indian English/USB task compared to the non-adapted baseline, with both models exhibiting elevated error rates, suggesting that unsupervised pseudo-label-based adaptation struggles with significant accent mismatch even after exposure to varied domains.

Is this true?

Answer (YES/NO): NO